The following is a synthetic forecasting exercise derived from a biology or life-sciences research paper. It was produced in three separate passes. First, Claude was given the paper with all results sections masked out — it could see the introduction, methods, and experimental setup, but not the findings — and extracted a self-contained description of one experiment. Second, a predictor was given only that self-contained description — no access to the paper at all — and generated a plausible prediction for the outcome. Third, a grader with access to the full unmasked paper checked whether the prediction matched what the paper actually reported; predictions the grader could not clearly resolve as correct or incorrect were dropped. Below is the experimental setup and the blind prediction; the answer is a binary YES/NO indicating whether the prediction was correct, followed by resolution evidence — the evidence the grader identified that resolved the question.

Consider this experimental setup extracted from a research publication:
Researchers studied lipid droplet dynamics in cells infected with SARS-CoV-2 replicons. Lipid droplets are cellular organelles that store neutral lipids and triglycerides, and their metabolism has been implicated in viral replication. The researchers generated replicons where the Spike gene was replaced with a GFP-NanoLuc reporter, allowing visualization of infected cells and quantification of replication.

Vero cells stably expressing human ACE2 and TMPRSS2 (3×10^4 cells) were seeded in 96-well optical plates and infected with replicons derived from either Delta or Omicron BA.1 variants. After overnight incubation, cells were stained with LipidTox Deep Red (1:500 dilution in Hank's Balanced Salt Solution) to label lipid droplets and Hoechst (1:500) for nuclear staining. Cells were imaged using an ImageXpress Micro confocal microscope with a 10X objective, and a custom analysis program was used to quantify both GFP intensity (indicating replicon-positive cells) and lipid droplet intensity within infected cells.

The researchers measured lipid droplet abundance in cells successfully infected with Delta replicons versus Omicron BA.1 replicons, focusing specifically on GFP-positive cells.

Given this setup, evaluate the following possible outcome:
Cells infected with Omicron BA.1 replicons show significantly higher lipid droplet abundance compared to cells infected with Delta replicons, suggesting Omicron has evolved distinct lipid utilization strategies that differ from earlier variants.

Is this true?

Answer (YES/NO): YES